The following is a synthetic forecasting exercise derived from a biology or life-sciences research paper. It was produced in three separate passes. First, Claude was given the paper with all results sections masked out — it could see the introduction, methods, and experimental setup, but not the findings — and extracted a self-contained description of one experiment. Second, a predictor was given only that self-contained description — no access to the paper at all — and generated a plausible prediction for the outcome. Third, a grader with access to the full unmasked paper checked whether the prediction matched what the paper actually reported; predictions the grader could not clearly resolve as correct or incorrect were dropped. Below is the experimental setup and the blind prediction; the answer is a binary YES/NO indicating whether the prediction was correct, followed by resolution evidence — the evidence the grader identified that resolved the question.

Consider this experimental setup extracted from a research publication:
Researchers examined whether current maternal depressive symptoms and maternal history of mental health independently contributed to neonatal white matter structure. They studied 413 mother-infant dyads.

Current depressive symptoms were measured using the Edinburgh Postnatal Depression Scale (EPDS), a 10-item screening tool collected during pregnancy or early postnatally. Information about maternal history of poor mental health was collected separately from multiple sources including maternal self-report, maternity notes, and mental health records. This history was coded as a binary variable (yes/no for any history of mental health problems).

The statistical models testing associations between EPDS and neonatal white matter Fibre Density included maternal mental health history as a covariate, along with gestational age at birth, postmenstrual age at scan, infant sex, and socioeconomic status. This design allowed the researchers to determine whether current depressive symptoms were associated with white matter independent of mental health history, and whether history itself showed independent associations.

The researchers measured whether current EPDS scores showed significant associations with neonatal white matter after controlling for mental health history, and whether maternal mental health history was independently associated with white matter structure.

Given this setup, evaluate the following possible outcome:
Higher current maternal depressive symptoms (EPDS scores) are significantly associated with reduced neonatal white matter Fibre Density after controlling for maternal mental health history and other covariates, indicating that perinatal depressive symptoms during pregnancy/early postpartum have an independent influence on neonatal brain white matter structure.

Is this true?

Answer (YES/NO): NO